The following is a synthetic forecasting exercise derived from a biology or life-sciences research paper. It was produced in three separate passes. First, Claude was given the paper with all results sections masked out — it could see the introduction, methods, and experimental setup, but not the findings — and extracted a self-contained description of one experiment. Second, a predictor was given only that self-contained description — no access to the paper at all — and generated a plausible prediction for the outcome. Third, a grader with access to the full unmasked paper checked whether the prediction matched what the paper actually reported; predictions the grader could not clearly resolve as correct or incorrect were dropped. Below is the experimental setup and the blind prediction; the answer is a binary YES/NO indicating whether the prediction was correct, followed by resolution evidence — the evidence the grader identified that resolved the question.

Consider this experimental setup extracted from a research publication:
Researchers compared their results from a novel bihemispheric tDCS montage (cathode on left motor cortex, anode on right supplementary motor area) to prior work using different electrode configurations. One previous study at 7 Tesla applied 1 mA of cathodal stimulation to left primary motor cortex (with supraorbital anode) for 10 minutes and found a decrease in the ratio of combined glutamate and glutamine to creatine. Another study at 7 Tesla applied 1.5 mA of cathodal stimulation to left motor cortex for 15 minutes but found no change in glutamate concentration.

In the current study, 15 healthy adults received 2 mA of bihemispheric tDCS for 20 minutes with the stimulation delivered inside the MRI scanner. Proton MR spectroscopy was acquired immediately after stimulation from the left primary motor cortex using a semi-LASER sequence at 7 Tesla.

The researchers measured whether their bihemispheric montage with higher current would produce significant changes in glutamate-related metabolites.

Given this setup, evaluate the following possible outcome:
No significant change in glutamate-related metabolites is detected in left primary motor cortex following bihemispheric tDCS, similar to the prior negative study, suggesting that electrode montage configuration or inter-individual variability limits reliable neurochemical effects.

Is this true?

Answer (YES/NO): YES